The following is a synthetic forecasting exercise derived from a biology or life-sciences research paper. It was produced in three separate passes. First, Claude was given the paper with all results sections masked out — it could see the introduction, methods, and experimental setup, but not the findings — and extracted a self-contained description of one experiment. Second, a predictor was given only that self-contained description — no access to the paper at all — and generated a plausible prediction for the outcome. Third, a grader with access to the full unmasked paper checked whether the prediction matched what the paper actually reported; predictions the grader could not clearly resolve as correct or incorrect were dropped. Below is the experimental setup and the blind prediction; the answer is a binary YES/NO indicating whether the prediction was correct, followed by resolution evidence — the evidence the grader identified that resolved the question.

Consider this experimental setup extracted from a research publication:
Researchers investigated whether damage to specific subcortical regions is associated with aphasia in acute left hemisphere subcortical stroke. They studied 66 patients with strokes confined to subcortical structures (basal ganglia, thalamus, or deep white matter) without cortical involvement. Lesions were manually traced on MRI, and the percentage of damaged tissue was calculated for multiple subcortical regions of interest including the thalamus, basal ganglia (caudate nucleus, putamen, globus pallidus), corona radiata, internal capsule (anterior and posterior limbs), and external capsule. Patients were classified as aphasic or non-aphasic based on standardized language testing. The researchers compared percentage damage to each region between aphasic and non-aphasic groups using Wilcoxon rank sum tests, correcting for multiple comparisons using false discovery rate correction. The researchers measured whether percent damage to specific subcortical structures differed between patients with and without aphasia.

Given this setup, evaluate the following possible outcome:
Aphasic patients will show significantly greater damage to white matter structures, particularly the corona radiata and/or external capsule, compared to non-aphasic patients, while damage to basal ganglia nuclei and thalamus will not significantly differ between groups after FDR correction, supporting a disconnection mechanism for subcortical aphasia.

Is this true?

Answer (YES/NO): NO